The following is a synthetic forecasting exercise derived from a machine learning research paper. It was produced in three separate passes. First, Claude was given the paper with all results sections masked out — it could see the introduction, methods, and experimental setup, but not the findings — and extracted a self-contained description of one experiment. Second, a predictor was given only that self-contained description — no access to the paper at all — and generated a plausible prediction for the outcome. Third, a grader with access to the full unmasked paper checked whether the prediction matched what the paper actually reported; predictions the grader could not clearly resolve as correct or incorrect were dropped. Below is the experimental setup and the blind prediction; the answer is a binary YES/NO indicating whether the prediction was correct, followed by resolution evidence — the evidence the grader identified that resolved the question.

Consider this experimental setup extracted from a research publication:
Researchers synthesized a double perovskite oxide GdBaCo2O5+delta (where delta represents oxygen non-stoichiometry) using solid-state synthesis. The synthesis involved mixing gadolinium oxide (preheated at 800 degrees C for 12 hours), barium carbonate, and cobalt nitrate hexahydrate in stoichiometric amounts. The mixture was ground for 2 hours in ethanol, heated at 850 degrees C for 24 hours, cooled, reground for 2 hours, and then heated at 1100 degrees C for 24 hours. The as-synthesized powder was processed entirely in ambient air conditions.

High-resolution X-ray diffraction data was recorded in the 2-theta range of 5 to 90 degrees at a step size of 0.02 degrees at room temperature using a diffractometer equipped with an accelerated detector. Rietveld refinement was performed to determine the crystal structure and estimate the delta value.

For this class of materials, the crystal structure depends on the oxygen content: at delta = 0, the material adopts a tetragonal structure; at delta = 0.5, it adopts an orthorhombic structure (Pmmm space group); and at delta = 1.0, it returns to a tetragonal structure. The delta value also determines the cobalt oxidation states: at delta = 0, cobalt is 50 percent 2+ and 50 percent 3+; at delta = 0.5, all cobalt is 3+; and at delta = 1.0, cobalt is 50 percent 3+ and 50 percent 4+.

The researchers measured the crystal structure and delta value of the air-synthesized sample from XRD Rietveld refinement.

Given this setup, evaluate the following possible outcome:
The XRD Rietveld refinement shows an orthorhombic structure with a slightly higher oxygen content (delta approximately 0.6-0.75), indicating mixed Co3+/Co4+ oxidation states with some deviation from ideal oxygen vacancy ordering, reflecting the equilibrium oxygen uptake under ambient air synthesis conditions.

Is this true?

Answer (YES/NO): NO